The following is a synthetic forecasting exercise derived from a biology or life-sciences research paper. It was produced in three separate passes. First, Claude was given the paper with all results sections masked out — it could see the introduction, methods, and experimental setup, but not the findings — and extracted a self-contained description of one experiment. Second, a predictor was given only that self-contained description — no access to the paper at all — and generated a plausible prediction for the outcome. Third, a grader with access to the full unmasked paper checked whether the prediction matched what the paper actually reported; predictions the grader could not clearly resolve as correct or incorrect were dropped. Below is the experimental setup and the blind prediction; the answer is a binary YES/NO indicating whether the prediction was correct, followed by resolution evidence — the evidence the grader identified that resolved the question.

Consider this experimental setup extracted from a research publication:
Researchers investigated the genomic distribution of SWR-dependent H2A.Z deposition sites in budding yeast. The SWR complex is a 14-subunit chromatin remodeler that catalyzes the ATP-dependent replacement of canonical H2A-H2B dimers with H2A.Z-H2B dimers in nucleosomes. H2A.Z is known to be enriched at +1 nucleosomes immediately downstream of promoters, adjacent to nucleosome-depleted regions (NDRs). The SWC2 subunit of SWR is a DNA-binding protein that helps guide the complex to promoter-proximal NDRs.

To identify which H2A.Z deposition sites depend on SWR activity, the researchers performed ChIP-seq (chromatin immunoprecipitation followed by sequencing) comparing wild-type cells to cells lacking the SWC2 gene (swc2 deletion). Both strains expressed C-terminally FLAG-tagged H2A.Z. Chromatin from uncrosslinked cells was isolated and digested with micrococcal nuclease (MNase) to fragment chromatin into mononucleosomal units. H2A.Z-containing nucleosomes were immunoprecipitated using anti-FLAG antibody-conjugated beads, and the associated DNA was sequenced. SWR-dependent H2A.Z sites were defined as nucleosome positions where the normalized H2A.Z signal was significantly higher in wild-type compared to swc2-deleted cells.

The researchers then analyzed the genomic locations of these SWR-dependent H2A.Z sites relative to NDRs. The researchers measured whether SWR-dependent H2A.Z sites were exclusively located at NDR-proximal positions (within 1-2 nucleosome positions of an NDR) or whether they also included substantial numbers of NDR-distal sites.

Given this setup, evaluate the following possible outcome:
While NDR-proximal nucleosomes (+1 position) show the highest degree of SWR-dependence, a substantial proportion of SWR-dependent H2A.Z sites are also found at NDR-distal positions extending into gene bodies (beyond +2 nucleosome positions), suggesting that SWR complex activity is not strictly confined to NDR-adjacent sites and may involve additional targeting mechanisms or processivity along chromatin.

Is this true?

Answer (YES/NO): YES